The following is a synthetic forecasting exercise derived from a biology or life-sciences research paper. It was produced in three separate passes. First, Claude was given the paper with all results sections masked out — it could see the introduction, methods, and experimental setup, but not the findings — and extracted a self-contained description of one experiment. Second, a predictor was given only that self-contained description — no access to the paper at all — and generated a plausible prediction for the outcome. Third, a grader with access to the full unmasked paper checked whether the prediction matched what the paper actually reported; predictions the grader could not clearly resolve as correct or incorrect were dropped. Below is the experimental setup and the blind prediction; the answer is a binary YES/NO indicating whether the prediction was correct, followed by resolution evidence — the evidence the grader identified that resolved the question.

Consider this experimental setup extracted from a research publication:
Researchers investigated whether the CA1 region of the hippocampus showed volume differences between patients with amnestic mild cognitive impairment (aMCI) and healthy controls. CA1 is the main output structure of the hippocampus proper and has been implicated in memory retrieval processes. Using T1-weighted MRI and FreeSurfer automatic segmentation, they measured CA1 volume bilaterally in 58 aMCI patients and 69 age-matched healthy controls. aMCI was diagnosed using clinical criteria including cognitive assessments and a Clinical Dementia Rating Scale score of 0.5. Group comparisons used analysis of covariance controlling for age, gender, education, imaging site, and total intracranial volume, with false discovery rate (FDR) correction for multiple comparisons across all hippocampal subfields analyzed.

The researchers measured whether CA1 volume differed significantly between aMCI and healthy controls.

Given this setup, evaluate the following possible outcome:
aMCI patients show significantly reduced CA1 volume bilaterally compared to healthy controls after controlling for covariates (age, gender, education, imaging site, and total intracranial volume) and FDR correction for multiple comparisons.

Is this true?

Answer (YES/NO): NO